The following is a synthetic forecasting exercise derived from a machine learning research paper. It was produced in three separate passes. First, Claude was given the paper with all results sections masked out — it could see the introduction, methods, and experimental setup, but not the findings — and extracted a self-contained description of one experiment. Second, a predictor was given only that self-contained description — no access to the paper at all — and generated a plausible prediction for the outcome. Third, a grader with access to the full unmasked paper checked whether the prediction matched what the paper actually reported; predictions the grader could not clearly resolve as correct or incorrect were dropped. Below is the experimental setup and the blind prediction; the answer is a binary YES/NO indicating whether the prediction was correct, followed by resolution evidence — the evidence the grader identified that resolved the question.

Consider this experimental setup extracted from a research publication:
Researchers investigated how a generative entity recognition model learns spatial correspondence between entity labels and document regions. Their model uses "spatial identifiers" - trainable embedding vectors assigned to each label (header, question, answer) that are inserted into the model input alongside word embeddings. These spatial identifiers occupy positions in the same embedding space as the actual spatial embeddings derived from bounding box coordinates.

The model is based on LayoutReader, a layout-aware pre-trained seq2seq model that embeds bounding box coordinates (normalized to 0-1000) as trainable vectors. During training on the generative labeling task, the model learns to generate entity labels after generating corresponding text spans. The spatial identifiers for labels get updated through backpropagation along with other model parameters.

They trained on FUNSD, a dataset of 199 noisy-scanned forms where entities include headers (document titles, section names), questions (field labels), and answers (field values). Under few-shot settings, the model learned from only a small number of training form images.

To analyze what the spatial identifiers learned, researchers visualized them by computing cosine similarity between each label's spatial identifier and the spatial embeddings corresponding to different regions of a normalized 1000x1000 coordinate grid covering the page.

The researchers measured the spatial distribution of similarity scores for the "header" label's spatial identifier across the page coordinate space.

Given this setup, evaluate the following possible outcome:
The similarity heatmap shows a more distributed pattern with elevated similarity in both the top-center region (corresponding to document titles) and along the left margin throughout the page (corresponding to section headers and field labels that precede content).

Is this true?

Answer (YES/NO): NO